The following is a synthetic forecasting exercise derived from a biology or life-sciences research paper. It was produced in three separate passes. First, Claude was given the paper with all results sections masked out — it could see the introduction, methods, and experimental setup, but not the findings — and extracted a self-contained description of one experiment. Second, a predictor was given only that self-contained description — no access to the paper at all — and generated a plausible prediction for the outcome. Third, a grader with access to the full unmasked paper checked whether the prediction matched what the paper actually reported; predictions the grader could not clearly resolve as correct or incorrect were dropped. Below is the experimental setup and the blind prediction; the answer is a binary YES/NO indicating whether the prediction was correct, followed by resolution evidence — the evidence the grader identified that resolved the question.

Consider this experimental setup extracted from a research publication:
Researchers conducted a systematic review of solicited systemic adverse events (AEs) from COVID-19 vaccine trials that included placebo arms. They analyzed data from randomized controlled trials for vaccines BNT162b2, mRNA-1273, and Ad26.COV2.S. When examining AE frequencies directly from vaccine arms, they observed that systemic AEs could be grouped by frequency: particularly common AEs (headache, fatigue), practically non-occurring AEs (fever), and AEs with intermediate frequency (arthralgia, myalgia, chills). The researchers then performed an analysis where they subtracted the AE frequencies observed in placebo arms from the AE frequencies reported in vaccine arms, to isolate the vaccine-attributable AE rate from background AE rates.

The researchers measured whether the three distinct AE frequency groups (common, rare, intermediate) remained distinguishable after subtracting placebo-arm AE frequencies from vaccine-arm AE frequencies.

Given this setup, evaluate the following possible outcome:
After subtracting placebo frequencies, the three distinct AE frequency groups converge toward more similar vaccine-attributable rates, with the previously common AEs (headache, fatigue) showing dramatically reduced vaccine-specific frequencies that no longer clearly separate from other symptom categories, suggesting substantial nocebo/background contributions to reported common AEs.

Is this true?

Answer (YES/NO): YES